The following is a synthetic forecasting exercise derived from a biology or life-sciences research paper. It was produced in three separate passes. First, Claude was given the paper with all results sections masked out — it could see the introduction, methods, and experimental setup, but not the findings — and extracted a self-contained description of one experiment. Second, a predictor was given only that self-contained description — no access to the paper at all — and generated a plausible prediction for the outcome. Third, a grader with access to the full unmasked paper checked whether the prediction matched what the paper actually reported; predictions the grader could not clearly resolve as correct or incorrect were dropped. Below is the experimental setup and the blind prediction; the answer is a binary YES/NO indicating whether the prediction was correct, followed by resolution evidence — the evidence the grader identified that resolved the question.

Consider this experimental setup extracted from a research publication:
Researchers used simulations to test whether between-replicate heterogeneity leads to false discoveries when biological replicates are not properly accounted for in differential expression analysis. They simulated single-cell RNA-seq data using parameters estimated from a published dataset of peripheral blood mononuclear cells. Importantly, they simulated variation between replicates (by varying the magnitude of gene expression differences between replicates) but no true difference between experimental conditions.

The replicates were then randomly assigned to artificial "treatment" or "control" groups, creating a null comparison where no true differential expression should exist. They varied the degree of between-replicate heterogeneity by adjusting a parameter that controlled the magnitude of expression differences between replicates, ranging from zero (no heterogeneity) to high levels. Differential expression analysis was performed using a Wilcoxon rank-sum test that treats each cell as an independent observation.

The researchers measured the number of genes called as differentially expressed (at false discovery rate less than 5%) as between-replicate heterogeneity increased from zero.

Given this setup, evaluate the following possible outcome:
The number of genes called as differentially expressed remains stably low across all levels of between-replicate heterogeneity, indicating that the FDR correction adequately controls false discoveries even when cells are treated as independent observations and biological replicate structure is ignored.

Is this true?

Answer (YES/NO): NO